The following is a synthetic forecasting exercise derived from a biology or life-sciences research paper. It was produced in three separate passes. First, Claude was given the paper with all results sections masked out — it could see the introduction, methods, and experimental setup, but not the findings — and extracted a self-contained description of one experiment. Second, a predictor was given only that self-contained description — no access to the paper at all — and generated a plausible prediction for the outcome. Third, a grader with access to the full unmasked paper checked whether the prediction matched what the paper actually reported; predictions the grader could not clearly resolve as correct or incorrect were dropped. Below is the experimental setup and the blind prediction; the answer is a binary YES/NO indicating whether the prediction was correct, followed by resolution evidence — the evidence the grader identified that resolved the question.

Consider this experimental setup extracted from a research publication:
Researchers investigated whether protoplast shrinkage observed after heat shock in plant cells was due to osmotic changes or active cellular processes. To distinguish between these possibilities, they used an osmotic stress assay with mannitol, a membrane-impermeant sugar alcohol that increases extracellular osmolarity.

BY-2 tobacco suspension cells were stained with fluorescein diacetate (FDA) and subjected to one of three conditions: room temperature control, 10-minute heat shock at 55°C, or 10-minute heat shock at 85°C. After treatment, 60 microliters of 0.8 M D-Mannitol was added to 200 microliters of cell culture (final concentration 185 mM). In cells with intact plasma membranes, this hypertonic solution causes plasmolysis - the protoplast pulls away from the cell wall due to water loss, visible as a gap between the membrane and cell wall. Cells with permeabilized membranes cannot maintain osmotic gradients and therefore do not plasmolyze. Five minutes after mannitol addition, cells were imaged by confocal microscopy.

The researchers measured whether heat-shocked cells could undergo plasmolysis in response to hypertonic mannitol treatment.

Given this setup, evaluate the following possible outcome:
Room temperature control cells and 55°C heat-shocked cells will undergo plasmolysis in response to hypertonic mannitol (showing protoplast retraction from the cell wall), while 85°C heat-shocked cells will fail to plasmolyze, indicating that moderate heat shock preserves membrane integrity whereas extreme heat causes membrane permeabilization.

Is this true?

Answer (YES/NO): NO